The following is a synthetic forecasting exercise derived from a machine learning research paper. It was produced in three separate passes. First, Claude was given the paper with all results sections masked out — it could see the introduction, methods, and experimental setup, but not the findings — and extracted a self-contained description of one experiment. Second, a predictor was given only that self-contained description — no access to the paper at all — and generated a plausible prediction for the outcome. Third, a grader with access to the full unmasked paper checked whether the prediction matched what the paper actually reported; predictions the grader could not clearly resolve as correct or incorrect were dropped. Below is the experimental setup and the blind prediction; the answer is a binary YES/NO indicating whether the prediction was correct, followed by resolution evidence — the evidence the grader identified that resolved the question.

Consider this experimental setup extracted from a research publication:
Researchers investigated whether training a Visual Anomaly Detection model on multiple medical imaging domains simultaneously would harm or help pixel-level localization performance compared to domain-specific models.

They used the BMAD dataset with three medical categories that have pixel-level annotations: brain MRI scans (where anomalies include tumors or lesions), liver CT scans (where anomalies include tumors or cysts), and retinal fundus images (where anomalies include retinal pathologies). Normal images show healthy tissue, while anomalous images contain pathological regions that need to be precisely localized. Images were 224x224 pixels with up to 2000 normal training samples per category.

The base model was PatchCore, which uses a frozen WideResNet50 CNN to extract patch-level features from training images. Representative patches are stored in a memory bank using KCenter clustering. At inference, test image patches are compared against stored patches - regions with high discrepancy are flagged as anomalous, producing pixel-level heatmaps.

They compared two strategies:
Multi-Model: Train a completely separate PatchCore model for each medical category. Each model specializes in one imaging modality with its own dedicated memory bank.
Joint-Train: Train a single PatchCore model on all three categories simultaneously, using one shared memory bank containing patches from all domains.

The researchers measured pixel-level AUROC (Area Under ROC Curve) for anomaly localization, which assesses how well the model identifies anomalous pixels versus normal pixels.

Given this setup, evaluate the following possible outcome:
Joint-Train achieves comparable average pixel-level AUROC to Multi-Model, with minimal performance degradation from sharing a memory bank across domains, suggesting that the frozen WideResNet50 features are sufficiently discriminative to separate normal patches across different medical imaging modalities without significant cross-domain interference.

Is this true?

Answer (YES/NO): YES